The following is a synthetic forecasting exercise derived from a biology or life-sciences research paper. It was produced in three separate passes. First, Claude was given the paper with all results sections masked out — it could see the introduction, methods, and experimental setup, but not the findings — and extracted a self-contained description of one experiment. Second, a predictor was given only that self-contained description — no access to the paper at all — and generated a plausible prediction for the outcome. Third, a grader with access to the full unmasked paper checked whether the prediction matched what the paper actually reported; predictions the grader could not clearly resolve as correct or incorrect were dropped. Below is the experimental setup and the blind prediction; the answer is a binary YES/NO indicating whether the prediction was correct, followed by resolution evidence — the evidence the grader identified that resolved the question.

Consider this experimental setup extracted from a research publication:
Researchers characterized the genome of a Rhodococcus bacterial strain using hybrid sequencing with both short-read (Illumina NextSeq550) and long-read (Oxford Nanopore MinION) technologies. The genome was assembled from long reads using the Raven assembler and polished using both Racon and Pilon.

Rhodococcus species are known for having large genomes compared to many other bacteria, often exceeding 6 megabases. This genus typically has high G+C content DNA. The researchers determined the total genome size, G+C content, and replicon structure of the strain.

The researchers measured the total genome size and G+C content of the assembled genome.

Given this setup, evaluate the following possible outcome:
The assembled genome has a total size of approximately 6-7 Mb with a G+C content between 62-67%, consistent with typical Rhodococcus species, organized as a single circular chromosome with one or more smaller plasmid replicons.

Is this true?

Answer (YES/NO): NO